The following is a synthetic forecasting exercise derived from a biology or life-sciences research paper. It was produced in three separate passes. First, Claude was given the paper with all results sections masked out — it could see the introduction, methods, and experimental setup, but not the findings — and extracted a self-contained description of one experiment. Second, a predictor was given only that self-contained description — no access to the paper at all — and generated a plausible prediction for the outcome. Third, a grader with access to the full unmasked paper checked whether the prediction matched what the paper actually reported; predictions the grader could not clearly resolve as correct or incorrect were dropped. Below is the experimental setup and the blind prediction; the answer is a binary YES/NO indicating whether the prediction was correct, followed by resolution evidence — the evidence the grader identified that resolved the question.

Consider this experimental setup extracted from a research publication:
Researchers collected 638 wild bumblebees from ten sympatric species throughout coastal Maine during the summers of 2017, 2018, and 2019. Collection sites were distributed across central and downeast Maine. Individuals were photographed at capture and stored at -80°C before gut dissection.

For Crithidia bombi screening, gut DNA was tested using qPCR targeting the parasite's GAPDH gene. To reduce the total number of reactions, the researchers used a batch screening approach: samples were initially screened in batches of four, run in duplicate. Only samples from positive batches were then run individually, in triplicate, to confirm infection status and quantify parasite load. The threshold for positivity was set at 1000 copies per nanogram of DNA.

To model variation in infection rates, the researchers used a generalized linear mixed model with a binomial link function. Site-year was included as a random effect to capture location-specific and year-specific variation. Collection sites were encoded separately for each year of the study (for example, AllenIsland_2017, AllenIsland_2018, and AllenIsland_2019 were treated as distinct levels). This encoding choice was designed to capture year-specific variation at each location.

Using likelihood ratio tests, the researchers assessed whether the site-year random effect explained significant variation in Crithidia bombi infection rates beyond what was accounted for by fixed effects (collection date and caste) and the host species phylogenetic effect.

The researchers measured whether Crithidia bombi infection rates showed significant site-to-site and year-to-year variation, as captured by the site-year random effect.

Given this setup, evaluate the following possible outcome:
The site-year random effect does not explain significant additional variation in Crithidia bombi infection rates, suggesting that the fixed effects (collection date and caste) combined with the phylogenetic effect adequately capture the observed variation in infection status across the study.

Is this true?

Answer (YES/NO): NO